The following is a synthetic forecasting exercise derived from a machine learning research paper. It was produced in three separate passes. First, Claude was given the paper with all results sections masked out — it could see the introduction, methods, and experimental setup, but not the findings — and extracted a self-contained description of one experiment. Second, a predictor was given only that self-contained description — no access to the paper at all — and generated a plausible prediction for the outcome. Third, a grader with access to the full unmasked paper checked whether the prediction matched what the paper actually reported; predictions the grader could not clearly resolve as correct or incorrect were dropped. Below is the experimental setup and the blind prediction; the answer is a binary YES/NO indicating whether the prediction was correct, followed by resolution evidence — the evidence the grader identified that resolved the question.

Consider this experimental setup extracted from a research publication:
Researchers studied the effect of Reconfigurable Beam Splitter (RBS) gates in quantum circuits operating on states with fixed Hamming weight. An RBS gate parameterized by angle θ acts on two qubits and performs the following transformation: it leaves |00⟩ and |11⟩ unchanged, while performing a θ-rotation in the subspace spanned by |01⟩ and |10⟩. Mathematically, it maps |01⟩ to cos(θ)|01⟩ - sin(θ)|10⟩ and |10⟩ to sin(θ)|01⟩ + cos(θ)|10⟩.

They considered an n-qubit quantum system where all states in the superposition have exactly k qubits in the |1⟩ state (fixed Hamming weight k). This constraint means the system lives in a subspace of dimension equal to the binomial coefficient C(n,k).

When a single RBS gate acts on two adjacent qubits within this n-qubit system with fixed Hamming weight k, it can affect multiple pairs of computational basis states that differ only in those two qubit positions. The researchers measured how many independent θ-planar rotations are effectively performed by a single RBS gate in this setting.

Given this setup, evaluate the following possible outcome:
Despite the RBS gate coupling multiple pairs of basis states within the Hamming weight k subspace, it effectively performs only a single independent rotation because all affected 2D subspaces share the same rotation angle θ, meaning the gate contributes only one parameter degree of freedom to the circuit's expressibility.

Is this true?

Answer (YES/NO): NO